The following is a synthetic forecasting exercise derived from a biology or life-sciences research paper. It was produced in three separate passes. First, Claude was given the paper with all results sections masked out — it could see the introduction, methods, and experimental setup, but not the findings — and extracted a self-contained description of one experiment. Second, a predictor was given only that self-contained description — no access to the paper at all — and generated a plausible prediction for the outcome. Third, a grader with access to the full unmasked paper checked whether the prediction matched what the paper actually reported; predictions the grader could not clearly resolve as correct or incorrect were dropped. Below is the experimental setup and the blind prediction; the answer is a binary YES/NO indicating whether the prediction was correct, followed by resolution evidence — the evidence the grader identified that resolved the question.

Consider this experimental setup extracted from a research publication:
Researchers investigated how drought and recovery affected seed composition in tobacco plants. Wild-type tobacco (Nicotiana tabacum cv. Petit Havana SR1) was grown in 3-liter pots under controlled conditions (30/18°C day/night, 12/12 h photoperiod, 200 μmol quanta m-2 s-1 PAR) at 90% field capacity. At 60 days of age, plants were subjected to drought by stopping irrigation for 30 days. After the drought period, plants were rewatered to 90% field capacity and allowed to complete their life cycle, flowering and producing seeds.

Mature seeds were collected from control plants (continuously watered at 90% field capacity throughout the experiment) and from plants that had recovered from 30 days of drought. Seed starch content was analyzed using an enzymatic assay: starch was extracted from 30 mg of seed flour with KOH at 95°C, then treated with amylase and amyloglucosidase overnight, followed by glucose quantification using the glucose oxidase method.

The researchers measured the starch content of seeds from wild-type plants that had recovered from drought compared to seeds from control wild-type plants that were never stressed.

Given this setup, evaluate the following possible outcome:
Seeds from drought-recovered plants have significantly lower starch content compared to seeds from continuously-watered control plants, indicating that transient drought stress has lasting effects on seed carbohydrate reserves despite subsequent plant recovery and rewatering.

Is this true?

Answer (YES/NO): NO